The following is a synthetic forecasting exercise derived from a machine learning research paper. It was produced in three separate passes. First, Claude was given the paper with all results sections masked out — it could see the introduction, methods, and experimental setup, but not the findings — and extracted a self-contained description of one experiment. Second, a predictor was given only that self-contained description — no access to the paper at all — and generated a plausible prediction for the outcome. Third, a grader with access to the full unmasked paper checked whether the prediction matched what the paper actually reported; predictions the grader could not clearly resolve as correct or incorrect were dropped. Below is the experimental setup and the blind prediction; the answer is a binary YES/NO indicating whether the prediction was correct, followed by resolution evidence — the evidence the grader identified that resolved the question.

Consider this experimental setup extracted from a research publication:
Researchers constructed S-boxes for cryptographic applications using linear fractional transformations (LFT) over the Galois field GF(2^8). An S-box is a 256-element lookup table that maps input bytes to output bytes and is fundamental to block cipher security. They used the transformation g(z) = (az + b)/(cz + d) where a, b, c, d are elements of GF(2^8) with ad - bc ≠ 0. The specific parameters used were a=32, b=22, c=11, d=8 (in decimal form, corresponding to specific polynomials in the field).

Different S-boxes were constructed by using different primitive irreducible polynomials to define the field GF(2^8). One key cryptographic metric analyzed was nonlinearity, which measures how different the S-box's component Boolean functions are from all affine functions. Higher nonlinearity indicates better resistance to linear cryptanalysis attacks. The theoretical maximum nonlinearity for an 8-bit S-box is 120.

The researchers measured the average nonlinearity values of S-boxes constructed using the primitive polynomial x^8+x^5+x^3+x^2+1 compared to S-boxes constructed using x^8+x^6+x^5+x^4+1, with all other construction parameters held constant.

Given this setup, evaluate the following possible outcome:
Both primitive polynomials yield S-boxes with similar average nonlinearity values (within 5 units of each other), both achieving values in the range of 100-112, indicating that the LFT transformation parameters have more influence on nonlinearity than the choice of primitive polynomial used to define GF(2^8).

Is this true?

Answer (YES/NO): YES